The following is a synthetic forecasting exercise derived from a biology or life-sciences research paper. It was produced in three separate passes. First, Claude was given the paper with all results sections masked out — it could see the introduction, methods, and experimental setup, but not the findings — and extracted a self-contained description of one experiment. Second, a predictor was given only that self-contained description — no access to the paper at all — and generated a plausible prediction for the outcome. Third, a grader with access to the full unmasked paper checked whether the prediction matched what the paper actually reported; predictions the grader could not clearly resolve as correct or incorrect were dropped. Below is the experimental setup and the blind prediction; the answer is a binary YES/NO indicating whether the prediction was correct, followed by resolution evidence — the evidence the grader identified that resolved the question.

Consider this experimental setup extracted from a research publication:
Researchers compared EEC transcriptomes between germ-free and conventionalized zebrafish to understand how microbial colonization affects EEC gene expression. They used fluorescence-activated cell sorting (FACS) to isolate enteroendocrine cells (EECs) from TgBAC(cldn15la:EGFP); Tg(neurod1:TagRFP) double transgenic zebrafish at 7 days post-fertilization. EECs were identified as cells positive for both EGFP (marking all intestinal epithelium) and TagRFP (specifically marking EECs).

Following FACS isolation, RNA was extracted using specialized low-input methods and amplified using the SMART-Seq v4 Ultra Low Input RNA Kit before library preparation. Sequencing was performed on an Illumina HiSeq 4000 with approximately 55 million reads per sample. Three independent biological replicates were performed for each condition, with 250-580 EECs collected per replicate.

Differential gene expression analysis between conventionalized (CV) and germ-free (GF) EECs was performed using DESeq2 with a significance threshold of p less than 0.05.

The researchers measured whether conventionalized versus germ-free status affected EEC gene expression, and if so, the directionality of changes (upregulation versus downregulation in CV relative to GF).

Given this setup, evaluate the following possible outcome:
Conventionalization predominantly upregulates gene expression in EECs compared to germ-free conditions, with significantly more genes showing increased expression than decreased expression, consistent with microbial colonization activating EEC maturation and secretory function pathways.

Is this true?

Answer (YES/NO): YES